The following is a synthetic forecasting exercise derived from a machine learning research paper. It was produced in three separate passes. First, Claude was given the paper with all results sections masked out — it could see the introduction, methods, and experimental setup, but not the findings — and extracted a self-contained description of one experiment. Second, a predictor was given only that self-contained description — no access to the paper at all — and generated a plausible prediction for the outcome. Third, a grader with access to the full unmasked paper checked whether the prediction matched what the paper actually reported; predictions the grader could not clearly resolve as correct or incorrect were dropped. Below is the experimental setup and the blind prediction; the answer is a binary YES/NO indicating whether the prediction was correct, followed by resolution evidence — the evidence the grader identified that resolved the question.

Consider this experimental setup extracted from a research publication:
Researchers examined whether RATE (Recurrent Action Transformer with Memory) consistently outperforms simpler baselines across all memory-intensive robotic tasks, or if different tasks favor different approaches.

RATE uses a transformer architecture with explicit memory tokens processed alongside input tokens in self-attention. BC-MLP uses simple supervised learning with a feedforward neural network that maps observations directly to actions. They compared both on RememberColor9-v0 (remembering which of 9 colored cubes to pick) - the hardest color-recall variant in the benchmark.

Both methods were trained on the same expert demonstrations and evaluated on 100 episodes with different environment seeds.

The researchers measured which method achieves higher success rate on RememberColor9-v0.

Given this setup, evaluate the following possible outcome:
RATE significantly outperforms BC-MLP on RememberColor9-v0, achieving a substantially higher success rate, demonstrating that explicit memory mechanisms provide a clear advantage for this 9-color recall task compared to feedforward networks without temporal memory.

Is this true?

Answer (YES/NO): NO